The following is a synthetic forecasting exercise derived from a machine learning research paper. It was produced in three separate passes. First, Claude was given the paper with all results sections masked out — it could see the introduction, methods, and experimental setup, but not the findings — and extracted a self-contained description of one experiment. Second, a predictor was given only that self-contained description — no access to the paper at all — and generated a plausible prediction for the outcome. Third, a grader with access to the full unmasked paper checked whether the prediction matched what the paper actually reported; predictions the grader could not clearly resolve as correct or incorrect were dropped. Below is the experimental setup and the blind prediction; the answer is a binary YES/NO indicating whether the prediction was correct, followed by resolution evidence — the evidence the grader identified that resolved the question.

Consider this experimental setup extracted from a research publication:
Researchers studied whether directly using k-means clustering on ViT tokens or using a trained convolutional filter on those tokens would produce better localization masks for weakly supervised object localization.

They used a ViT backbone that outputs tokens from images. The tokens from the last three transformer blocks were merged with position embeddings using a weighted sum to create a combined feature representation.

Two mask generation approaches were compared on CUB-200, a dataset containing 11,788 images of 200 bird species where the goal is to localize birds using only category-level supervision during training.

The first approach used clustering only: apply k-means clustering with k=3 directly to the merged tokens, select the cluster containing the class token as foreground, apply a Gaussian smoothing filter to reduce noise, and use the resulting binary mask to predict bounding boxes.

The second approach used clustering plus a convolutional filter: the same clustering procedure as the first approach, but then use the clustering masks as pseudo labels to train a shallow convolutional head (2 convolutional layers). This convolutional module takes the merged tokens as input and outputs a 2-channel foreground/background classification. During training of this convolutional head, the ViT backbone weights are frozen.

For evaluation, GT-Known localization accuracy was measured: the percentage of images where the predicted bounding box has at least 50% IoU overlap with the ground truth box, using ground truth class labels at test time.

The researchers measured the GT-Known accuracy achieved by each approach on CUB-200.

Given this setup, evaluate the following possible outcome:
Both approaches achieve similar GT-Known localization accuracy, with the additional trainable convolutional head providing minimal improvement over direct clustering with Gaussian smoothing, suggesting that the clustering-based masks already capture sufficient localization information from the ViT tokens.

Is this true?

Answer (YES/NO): NO